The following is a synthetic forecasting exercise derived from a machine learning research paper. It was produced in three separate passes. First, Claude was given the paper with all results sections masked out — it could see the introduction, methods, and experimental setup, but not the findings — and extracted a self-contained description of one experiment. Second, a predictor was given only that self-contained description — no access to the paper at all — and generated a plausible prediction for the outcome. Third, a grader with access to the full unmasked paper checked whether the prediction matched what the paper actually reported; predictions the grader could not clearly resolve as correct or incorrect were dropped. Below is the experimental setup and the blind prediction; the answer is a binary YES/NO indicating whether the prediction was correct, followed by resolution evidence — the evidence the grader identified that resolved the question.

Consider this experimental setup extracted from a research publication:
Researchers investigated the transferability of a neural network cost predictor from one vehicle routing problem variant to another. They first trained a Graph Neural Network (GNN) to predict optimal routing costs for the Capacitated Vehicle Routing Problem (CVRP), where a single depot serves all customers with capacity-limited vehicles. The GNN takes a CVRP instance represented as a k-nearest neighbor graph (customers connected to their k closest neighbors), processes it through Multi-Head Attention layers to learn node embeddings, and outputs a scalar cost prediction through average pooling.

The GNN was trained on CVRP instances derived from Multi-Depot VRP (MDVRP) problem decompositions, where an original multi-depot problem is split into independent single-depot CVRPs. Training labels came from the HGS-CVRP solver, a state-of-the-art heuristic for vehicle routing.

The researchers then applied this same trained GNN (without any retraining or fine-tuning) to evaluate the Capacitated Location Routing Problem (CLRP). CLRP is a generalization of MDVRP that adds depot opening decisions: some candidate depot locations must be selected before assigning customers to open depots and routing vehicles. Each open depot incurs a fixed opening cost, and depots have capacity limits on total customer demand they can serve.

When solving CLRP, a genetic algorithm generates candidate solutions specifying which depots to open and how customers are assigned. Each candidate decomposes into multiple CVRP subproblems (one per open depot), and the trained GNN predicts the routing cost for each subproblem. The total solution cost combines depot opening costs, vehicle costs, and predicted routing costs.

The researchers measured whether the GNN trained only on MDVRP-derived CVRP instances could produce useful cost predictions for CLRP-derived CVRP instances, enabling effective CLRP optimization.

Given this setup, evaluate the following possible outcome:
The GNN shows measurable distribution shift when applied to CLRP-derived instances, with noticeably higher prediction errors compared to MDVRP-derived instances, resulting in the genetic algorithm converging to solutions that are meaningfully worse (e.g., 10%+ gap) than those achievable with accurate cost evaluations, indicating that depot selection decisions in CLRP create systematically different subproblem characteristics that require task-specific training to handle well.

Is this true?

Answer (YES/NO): NO